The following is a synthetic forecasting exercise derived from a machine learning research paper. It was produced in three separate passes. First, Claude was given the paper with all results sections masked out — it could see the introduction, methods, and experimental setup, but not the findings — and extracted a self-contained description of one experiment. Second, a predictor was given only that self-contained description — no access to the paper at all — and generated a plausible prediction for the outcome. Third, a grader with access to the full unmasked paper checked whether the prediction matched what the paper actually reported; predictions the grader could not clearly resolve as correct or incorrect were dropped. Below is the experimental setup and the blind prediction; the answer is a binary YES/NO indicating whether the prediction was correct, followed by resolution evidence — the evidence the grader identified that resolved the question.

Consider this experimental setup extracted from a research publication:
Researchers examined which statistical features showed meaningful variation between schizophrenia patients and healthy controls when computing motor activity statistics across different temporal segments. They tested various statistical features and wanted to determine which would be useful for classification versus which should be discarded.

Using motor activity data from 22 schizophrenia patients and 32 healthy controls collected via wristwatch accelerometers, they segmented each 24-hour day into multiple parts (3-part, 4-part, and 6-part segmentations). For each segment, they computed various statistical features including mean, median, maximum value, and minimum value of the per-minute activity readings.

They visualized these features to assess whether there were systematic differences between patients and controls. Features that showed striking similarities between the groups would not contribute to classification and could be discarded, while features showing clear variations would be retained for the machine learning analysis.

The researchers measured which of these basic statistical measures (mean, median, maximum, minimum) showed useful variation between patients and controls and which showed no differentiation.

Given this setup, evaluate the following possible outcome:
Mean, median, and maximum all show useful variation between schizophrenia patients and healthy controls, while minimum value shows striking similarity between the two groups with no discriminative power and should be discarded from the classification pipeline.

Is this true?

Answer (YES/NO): YES